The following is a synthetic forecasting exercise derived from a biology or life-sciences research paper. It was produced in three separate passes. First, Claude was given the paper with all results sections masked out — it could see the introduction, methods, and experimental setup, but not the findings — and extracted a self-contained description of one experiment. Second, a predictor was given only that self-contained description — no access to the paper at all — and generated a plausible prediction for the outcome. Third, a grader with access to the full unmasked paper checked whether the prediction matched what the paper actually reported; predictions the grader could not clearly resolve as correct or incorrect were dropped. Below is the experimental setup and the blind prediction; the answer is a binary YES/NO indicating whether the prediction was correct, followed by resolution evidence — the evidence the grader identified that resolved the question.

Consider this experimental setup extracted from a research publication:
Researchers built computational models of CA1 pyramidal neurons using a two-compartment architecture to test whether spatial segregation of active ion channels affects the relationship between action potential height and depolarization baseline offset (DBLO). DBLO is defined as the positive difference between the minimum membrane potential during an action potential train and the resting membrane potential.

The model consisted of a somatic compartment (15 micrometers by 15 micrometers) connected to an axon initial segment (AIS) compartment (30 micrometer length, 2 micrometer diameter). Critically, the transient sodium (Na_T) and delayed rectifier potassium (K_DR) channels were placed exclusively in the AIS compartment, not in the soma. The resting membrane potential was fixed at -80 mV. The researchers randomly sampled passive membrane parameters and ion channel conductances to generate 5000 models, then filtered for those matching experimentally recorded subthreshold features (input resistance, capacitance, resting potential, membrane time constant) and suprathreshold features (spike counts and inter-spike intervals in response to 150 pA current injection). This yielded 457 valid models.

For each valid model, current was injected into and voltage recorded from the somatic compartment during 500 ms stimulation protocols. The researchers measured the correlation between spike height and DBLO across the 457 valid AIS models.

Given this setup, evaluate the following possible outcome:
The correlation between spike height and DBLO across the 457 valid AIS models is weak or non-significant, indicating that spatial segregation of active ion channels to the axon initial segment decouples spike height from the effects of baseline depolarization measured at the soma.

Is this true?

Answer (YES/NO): NO